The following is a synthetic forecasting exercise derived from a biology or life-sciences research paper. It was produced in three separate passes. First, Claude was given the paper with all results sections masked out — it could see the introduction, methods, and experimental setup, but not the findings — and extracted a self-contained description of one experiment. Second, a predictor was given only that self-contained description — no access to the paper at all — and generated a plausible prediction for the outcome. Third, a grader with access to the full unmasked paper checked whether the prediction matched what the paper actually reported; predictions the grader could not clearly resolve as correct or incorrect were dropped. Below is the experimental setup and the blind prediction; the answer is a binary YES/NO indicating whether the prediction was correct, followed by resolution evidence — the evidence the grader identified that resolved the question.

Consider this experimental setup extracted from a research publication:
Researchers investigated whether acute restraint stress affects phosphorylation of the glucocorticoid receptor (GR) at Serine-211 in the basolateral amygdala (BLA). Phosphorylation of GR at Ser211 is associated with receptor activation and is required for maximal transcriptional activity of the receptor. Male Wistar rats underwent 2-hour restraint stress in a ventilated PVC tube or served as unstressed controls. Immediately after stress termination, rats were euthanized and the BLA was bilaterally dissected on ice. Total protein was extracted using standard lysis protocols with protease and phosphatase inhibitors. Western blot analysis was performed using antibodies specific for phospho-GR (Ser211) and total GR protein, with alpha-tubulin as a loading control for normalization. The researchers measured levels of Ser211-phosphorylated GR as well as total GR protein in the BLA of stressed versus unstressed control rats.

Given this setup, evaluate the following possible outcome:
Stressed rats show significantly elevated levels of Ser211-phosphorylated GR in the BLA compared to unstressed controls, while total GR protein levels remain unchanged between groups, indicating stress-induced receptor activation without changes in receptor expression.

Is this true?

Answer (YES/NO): NO